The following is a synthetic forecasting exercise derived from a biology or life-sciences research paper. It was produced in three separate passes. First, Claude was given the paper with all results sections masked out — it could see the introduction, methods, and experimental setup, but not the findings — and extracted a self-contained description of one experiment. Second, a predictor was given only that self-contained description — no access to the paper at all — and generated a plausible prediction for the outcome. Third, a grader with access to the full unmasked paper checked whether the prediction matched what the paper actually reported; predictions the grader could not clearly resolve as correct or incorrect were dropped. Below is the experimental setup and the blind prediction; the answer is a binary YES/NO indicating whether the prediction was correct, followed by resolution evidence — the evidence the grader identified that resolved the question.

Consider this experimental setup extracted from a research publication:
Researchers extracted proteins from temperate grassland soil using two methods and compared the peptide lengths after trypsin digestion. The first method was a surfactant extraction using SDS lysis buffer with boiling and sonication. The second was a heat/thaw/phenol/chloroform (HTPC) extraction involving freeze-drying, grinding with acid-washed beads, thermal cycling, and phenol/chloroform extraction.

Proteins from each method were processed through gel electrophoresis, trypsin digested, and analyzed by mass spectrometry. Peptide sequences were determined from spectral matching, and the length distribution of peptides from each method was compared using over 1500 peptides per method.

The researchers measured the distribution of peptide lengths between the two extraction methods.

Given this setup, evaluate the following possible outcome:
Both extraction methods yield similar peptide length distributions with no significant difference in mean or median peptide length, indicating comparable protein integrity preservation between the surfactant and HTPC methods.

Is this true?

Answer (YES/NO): NO